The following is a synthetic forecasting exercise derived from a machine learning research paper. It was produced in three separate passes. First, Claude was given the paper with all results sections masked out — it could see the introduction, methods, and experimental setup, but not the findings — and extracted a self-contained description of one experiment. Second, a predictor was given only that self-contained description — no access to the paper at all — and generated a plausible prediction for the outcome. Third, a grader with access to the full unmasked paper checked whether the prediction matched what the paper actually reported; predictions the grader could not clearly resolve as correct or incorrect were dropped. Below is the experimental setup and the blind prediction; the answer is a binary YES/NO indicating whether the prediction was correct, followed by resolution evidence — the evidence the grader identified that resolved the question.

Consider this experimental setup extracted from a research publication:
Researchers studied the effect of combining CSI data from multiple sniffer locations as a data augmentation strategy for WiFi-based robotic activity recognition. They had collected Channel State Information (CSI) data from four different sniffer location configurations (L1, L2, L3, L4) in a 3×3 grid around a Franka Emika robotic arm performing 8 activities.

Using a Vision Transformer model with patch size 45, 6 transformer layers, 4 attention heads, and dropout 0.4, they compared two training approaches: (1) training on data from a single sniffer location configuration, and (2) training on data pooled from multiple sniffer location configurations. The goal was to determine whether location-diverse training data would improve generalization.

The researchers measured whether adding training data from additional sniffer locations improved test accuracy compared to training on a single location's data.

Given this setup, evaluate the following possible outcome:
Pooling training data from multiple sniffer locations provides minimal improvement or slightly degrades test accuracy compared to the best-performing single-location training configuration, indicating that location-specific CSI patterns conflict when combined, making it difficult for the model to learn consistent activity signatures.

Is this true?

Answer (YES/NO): NO